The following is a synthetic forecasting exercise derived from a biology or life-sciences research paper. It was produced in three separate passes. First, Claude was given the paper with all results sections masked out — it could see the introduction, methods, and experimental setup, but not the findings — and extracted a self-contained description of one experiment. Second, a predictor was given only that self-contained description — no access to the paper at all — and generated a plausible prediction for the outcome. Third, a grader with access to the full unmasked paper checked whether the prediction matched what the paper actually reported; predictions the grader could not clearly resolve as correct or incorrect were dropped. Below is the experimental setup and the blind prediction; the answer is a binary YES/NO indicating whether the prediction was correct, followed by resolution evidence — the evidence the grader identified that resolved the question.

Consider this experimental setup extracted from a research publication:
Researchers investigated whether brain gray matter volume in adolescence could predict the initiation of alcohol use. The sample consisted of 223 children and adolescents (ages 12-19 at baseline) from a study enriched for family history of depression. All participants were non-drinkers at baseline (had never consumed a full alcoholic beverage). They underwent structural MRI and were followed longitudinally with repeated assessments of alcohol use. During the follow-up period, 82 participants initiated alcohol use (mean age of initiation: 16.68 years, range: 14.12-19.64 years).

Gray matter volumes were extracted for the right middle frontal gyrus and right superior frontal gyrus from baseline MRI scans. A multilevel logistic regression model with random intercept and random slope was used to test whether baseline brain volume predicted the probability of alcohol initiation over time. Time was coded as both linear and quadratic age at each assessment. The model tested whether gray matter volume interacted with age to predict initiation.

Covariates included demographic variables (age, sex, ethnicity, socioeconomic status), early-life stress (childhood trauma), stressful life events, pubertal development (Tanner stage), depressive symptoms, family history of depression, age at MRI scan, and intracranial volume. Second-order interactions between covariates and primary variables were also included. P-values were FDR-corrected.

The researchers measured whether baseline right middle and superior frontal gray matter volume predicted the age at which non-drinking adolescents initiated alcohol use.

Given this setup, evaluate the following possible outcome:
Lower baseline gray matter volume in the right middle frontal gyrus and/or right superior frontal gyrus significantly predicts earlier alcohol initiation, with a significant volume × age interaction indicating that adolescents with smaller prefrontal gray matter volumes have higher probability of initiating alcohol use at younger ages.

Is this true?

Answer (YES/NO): YES